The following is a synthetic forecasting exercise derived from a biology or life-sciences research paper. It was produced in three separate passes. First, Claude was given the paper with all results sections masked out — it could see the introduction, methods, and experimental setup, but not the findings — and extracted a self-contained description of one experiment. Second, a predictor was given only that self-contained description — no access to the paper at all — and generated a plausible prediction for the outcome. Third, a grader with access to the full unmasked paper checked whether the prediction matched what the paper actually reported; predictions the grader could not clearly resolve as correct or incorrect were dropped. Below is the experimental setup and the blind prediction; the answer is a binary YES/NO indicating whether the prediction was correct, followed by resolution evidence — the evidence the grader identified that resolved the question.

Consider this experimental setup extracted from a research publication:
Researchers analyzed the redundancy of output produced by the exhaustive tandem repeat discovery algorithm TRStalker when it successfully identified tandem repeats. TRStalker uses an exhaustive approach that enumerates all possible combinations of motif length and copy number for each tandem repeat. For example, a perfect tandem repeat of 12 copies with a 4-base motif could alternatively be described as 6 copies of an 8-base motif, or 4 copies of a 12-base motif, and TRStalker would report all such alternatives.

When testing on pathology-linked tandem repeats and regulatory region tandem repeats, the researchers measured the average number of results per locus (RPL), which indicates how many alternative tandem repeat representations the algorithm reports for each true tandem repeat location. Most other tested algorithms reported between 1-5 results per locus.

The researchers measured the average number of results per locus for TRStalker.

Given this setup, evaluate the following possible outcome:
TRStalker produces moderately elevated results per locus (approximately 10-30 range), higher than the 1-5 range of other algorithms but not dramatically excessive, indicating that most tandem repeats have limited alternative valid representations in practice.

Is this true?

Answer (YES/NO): NO